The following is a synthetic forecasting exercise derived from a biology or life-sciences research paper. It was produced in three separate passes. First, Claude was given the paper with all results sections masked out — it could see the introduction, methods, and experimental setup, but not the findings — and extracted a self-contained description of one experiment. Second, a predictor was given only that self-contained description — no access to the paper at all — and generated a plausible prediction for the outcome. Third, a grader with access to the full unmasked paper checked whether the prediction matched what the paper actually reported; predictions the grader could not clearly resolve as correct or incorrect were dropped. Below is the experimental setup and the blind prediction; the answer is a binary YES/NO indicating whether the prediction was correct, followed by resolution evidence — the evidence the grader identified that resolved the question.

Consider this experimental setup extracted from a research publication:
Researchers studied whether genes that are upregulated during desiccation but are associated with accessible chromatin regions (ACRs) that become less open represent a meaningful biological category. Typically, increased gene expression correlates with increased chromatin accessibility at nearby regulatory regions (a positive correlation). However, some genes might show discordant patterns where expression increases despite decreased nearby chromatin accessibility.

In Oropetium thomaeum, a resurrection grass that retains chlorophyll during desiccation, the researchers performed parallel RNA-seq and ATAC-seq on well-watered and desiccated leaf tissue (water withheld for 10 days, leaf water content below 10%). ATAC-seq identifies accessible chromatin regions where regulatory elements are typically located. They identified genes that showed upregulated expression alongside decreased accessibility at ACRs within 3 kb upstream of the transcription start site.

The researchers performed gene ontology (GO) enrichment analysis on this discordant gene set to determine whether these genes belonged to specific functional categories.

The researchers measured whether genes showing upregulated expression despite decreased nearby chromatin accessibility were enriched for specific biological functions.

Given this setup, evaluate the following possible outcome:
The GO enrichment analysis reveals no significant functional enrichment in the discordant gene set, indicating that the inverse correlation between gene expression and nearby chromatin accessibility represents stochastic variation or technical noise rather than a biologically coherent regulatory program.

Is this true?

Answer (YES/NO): NO